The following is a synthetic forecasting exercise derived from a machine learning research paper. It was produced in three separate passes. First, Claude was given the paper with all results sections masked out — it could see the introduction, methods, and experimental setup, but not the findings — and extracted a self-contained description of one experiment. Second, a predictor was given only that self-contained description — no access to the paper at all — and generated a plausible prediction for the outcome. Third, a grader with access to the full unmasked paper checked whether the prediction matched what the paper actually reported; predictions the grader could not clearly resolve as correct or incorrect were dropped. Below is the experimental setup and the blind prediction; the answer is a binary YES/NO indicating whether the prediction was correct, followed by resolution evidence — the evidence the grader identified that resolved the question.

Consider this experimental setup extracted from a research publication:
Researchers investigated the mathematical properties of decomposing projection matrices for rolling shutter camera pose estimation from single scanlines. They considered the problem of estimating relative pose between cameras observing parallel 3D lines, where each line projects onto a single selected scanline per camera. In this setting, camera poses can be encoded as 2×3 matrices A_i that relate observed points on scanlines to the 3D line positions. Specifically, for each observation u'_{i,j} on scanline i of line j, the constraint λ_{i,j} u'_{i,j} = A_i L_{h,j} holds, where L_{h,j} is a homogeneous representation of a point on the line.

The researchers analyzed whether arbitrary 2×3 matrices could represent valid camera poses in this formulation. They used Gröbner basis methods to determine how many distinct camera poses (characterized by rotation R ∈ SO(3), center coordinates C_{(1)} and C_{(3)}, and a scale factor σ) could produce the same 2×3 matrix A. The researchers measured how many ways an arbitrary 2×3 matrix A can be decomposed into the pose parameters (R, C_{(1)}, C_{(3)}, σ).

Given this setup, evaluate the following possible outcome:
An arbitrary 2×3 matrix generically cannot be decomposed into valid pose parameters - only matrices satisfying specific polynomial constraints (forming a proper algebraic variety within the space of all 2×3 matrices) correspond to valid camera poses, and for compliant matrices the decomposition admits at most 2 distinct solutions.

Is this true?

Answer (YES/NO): NO